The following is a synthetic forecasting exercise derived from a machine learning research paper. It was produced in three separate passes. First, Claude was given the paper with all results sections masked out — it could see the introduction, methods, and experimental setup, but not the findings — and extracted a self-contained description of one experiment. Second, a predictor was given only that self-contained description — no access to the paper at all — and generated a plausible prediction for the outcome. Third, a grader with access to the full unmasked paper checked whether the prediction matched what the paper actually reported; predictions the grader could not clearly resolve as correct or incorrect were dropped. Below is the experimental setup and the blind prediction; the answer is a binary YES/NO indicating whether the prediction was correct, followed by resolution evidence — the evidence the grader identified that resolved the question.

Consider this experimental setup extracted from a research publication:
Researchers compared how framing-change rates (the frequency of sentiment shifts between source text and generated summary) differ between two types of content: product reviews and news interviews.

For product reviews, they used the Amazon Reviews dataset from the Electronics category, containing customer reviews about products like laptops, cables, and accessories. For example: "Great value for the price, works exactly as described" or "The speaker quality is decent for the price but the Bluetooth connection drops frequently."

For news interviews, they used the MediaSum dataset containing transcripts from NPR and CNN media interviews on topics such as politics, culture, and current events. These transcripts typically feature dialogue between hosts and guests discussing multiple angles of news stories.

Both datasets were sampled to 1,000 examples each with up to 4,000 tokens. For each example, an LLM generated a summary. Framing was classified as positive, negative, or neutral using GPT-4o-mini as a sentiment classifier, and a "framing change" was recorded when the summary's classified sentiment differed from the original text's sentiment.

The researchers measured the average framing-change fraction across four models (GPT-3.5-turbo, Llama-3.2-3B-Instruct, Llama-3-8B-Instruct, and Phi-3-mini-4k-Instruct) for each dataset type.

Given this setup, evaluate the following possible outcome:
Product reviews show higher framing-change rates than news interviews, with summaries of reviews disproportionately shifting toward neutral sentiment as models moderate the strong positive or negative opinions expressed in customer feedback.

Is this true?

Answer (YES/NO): NO